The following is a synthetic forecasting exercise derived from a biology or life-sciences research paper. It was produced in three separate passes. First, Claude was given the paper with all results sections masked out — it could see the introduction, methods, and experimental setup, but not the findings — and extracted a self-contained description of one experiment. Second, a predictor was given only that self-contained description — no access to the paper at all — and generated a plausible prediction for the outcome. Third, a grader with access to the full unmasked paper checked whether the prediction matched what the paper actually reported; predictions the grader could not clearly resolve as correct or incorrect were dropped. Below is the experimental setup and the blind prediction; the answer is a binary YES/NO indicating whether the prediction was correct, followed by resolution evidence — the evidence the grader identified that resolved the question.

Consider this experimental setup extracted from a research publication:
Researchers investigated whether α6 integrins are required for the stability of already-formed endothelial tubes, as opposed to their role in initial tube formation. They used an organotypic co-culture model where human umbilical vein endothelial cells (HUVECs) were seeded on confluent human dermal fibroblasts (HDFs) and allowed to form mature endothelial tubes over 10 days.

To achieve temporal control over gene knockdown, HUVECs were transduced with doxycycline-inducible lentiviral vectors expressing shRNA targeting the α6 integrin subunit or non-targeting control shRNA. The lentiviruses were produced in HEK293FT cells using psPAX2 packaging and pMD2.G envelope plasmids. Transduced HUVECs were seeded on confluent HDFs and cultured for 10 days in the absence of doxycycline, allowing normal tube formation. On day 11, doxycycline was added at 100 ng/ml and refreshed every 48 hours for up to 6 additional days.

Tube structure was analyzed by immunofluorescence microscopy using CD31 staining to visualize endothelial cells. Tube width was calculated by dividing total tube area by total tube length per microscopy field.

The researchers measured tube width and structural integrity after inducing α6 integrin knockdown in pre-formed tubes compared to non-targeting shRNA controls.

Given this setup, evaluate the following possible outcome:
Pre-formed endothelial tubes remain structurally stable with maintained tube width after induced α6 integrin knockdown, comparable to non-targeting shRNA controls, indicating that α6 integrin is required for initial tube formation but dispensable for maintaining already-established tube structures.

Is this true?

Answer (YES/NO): NO